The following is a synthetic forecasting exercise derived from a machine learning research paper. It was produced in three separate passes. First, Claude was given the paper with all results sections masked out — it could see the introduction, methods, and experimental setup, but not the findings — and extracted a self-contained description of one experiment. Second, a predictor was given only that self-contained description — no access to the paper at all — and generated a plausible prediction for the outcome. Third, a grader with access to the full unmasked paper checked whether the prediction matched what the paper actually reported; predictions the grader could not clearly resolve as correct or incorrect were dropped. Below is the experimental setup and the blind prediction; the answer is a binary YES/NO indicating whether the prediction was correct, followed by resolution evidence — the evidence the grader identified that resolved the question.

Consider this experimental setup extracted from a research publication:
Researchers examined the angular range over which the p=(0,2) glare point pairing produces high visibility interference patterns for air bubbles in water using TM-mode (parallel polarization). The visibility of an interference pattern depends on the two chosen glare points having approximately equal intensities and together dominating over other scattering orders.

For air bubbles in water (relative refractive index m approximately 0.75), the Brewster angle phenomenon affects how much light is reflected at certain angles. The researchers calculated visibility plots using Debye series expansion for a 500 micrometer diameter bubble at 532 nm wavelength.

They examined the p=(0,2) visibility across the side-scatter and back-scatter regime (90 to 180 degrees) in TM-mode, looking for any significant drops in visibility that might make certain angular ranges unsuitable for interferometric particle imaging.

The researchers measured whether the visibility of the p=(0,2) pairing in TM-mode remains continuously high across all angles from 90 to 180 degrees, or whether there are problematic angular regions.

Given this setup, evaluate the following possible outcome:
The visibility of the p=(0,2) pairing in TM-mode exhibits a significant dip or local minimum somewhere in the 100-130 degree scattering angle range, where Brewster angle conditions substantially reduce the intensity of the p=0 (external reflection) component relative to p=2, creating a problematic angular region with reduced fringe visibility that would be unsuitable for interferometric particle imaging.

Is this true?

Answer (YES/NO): YES